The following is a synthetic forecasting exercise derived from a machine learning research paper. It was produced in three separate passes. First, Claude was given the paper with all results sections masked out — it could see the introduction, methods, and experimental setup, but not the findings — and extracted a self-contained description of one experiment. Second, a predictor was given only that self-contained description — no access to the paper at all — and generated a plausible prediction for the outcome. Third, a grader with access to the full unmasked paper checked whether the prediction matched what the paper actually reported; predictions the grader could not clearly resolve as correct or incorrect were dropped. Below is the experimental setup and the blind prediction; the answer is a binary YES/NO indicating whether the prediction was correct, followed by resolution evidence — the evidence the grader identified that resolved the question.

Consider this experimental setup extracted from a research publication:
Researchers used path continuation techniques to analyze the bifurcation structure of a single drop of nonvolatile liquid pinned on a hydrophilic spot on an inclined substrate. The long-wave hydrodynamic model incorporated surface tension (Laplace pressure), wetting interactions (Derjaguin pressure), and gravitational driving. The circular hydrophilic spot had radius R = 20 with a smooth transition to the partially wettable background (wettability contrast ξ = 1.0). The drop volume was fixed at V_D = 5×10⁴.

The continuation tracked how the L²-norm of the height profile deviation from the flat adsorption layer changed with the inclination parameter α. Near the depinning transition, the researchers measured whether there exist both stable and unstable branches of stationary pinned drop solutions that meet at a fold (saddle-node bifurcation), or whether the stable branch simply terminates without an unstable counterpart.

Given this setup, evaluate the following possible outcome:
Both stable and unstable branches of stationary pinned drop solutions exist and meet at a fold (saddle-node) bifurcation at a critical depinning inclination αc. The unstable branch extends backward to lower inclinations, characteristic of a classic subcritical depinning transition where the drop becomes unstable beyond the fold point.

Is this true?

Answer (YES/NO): YES